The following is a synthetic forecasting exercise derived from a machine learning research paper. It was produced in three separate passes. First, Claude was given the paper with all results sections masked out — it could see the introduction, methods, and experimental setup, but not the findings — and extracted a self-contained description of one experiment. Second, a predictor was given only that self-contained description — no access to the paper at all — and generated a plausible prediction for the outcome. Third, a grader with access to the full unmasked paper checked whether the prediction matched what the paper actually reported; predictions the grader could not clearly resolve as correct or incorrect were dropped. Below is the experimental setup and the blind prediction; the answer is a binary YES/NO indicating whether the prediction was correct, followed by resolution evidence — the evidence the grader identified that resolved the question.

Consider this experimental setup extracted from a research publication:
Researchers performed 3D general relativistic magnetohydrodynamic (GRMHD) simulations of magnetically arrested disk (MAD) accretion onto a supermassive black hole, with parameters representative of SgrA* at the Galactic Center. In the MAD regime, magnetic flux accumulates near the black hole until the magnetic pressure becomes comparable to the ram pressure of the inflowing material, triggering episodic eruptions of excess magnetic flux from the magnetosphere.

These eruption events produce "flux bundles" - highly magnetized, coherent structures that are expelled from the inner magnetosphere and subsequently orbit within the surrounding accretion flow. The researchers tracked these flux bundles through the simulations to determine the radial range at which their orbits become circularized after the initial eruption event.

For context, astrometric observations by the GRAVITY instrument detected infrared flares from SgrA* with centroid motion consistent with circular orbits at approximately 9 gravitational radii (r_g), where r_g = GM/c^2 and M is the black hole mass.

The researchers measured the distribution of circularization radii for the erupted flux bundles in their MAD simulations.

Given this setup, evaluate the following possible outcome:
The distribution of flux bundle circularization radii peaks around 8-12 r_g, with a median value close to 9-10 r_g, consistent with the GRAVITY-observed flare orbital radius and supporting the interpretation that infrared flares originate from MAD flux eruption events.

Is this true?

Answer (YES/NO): NO